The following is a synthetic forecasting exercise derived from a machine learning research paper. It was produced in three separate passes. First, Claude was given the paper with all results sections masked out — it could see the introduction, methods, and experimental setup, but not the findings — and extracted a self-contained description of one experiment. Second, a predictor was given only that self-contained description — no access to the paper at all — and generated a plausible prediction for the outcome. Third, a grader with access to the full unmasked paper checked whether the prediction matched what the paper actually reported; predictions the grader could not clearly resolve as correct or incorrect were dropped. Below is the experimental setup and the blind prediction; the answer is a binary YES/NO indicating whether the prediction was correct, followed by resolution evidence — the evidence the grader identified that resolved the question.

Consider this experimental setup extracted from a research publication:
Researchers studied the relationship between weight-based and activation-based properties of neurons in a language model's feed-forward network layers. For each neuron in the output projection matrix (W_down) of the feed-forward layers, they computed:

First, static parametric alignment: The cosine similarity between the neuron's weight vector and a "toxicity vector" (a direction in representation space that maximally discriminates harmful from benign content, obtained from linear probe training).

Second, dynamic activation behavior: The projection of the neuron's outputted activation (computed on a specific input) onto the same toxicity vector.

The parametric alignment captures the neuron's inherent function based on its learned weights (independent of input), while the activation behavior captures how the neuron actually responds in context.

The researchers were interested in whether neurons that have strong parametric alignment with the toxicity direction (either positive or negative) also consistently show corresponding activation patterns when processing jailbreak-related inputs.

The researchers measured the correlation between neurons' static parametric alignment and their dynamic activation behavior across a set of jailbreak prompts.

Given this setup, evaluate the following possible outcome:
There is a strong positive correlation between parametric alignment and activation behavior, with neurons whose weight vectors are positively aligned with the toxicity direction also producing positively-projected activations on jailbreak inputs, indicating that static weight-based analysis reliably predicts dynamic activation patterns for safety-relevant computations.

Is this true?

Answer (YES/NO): NO